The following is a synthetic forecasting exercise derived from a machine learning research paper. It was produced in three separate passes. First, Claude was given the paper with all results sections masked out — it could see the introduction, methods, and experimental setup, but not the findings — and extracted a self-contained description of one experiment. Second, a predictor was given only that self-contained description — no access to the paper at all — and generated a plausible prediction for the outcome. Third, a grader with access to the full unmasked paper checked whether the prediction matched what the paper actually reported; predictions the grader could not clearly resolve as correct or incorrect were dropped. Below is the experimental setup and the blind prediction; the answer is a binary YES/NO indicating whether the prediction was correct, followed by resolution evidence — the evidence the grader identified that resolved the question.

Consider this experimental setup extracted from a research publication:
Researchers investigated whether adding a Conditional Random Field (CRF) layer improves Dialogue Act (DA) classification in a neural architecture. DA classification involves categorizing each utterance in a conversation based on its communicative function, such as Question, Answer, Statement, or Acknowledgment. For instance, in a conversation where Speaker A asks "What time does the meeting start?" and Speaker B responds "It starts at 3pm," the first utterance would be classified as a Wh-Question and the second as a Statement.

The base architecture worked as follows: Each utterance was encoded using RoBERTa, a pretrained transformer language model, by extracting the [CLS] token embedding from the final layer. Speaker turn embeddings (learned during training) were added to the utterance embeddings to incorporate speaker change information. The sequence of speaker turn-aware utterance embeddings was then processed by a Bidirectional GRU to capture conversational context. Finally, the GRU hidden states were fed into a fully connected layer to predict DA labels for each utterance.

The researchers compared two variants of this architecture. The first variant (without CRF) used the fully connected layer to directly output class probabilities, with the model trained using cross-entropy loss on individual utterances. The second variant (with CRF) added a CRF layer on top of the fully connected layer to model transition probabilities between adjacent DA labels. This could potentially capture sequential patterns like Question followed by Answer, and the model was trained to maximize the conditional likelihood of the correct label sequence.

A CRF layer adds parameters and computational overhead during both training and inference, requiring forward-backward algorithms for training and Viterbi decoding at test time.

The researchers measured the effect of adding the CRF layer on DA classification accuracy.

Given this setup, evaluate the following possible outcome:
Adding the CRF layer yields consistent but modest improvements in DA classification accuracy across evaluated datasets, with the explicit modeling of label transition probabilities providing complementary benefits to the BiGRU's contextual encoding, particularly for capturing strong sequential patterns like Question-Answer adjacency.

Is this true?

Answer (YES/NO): NO